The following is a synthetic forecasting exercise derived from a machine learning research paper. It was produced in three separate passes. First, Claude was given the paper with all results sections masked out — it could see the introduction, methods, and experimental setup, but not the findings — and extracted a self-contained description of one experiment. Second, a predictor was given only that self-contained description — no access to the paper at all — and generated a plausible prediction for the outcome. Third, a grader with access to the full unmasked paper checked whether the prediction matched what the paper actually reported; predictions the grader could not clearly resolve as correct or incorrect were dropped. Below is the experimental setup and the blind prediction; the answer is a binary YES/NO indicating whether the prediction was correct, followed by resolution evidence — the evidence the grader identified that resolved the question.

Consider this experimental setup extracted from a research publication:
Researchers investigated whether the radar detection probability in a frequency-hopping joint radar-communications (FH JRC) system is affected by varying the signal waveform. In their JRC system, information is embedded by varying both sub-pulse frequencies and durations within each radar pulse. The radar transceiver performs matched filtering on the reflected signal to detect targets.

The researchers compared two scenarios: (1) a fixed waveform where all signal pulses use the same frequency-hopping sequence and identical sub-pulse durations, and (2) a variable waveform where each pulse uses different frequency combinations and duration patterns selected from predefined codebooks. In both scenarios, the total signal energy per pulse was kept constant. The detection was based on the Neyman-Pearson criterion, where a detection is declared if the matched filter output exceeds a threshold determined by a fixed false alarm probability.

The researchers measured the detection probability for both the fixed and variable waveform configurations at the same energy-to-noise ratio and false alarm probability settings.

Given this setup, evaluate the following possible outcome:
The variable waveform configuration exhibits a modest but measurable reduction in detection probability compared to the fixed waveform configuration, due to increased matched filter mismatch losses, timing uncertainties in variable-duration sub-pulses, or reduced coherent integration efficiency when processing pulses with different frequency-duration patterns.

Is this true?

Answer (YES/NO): NO